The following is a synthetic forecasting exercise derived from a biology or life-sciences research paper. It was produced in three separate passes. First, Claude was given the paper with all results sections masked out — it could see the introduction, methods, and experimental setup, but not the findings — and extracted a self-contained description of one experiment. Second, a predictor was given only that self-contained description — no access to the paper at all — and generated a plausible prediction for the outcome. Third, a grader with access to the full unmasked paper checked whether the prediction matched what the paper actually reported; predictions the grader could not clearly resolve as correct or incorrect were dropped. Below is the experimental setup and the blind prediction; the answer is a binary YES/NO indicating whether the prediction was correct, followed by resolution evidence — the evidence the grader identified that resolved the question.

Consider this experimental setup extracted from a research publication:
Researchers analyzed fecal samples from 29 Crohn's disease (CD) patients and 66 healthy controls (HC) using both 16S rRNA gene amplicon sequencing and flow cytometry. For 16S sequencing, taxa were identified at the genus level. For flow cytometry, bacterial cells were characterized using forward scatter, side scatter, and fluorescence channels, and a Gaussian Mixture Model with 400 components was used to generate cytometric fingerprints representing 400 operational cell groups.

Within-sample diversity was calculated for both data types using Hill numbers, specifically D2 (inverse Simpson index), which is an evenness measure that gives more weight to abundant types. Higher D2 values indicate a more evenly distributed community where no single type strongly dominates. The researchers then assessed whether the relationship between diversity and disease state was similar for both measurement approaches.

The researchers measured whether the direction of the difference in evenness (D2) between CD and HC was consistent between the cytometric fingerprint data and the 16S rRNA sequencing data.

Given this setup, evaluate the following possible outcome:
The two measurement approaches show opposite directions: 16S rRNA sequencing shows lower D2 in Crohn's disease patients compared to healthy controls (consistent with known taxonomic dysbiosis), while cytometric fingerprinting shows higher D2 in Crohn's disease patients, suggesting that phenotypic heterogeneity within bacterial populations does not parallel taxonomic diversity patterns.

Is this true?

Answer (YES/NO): NO